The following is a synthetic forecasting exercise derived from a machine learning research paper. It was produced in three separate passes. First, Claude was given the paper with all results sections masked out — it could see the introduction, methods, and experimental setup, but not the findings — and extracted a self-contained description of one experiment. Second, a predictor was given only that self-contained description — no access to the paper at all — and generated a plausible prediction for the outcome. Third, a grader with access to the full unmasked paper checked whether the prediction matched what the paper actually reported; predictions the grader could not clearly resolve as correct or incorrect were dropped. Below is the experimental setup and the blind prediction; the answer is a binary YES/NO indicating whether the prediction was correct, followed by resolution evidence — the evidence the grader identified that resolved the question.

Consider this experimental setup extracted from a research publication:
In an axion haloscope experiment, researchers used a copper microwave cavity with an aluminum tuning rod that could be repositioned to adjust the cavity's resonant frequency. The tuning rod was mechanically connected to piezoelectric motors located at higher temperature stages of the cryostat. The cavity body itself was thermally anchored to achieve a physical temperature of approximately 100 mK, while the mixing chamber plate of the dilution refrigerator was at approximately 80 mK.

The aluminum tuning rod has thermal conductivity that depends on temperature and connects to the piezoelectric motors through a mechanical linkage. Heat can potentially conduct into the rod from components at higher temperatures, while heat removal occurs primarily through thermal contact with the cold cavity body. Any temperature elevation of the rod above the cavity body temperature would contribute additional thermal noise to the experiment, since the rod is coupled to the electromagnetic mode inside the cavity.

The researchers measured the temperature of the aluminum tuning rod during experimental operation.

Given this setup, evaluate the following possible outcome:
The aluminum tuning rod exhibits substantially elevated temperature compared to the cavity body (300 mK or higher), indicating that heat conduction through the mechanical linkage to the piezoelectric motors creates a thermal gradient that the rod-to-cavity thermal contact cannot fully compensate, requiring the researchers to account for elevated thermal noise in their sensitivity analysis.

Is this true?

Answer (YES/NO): YES